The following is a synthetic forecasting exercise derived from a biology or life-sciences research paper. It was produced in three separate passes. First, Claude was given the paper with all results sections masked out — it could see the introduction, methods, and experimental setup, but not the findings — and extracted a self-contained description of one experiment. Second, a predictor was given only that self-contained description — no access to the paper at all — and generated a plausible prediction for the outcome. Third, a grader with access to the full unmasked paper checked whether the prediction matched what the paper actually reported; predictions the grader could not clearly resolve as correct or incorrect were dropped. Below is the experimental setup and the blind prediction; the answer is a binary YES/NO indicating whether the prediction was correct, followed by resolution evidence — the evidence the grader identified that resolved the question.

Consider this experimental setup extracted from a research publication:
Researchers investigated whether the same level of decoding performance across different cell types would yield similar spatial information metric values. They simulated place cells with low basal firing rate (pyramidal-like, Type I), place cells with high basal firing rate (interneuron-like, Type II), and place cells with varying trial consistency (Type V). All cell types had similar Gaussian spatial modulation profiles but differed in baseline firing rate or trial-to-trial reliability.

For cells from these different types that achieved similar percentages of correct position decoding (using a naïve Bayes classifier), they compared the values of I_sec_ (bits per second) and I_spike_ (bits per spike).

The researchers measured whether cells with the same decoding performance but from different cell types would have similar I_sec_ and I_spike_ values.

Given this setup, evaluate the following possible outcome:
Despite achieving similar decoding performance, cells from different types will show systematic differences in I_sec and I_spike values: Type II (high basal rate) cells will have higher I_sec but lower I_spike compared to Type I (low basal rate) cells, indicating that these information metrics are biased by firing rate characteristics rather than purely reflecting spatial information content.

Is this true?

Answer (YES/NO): NO